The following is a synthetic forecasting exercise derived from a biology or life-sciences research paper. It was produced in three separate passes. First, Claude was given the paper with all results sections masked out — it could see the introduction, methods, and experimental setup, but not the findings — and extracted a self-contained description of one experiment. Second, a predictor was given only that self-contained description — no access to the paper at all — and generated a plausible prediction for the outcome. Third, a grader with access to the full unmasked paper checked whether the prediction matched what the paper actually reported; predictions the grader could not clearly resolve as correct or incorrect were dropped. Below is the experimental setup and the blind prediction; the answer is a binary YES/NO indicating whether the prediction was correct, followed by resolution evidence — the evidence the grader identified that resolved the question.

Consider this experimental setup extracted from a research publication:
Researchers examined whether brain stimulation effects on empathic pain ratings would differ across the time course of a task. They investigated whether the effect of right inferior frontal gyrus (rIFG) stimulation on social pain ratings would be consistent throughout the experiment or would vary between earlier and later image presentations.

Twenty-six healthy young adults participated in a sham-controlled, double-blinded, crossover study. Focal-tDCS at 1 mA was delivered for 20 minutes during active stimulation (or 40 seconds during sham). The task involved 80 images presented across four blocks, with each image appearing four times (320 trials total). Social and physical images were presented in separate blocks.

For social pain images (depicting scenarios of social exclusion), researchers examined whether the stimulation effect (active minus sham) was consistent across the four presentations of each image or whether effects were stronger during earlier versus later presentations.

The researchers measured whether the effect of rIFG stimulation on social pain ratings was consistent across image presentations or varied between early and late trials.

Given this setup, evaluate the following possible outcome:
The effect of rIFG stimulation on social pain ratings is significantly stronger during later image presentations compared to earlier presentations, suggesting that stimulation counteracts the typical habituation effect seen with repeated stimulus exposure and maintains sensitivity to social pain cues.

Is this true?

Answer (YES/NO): NO